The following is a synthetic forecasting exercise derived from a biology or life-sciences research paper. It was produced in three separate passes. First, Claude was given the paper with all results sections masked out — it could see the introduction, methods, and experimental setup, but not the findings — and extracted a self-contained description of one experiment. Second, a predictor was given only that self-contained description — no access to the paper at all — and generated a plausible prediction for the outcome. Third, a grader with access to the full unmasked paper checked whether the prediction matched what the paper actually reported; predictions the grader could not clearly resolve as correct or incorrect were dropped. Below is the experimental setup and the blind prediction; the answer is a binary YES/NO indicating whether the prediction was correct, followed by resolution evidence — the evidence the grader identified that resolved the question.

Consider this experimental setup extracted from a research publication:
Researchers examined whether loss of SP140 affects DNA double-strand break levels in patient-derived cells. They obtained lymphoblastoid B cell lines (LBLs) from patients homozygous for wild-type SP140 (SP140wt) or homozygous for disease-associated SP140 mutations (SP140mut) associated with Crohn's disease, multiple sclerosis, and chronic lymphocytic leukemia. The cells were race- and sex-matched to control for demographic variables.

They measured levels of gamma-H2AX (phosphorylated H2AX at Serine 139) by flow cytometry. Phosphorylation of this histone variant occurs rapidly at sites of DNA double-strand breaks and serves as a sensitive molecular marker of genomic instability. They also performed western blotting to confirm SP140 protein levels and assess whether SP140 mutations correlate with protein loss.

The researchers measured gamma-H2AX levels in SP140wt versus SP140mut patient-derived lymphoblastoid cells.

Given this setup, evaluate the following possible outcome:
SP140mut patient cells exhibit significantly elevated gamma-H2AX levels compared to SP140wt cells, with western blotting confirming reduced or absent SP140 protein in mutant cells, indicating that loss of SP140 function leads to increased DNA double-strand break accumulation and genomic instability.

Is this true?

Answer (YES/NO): YES